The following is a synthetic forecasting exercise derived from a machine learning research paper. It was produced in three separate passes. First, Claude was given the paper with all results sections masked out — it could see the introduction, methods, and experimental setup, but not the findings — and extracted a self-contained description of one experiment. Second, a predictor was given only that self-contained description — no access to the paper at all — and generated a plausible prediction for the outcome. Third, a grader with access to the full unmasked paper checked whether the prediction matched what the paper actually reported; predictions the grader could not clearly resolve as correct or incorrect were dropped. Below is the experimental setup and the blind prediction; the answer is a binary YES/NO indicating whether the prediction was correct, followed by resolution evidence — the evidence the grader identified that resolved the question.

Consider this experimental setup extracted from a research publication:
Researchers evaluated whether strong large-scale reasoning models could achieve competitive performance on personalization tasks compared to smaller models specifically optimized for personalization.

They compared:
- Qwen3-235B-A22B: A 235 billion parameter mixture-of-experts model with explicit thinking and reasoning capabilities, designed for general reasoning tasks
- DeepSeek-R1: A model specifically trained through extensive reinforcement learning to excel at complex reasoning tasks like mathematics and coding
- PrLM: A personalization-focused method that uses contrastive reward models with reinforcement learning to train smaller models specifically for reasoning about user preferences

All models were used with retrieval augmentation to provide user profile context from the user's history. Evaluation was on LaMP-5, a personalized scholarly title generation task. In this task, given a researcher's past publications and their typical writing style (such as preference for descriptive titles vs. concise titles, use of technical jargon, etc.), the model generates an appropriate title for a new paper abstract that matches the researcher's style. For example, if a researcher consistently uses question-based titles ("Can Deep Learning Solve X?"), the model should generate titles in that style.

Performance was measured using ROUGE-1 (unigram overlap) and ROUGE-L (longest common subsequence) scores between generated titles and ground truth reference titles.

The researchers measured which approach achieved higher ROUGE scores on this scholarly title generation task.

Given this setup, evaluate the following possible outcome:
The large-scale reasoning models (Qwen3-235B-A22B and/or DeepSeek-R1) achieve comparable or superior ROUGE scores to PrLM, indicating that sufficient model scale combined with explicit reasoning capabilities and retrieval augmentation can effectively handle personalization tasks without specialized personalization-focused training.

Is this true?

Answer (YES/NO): NO